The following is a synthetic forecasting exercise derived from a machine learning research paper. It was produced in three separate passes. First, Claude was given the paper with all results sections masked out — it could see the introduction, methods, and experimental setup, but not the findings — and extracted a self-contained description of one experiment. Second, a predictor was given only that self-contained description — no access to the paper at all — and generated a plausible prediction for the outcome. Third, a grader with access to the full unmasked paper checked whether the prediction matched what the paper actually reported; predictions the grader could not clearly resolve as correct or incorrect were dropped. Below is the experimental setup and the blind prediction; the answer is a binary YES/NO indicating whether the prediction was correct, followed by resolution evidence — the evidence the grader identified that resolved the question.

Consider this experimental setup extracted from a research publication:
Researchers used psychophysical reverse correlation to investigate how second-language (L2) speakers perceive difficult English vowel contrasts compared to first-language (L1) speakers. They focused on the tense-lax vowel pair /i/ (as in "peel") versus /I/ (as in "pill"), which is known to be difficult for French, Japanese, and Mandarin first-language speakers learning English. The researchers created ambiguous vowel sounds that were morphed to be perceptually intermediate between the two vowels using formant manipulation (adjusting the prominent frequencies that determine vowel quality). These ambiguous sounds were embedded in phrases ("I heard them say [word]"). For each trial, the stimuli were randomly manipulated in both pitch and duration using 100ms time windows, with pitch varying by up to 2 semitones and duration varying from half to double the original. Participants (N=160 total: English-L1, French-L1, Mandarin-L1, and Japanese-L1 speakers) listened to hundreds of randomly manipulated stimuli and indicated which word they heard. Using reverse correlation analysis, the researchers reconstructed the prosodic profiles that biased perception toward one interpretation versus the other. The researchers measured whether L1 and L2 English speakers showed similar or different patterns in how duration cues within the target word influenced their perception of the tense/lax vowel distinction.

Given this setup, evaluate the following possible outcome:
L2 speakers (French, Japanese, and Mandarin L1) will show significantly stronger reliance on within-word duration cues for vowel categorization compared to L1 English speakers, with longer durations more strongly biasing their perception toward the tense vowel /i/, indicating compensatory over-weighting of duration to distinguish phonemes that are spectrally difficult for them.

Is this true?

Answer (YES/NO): YES